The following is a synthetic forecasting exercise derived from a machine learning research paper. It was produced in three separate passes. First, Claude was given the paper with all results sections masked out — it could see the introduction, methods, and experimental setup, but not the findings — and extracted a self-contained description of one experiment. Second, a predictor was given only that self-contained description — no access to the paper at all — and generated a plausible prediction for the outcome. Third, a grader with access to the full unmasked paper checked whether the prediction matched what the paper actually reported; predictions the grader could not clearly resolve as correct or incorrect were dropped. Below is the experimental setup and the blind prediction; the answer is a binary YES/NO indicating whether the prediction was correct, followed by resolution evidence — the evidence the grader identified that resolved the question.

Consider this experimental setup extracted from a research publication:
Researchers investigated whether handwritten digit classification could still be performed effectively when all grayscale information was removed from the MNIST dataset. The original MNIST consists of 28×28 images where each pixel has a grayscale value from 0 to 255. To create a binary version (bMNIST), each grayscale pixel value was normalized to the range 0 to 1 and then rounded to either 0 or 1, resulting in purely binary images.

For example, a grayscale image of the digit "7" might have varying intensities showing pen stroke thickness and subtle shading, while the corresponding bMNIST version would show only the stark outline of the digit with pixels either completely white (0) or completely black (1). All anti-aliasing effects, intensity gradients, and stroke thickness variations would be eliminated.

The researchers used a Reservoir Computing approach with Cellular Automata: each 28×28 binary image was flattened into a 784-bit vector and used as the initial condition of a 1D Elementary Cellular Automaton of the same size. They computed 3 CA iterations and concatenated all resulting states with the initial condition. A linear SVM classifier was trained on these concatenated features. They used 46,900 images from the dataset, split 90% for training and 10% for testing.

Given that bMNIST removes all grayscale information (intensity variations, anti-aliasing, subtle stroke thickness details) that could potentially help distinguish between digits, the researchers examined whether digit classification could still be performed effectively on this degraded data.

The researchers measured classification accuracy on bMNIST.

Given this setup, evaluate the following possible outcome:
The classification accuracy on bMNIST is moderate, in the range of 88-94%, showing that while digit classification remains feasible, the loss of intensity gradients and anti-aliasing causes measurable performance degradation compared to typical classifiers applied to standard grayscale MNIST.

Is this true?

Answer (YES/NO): NO